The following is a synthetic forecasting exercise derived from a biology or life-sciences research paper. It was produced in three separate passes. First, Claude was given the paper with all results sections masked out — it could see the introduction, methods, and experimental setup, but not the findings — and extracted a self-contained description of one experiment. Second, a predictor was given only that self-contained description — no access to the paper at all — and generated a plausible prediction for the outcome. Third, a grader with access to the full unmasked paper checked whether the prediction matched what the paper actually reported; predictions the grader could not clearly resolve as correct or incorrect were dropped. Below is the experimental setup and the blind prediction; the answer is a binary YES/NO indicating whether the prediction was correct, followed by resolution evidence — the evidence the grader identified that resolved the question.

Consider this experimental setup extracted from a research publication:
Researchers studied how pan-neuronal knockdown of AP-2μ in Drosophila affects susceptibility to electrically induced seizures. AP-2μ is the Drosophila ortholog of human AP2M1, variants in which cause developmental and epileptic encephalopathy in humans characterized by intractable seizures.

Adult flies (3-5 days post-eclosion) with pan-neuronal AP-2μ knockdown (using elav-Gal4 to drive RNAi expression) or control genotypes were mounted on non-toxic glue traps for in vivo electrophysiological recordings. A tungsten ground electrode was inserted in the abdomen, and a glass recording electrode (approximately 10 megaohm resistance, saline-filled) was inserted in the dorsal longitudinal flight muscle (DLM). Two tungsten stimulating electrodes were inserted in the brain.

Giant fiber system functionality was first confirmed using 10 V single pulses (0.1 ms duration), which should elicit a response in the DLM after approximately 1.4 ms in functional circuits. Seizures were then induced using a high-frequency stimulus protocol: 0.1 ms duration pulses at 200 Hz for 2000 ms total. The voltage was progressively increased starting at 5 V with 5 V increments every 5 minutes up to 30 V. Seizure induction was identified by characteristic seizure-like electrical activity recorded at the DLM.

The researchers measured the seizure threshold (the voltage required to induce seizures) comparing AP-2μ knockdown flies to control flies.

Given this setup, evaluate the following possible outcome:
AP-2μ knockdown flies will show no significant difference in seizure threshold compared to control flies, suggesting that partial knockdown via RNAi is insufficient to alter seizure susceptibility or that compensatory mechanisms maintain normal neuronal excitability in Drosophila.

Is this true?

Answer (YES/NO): NO